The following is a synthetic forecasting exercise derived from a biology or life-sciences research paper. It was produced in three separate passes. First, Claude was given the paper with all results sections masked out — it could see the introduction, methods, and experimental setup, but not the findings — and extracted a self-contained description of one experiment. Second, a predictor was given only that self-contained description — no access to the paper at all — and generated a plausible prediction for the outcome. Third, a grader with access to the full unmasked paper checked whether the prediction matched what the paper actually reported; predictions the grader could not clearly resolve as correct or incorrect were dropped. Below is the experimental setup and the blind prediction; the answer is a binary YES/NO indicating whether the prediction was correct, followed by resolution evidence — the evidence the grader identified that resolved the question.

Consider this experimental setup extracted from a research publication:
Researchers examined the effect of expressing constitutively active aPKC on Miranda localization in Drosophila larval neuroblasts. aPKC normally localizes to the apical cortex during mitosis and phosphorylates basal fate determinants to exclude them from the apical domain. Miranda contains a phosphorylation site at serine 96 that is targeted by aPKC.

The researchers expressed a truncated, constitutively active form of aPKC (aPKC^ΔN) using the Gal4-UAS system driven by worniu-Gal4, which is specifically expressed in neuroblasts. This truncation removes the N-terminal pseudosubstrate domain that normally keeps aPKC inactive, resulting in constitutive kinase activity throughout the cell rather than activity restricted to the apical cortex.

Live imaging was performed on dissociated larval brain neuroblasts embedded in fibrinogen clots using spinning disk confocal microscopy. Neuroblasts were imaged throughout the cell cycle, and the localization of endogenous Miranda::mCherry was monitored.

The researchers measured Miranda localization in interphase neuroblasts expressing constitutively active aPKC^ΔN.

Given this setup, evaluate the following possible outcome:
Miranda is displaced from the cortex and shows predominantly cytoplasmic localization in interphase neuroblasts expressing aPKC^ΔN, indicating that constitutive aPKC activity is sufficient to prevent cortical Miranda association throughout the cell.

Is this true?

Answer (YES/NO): YES